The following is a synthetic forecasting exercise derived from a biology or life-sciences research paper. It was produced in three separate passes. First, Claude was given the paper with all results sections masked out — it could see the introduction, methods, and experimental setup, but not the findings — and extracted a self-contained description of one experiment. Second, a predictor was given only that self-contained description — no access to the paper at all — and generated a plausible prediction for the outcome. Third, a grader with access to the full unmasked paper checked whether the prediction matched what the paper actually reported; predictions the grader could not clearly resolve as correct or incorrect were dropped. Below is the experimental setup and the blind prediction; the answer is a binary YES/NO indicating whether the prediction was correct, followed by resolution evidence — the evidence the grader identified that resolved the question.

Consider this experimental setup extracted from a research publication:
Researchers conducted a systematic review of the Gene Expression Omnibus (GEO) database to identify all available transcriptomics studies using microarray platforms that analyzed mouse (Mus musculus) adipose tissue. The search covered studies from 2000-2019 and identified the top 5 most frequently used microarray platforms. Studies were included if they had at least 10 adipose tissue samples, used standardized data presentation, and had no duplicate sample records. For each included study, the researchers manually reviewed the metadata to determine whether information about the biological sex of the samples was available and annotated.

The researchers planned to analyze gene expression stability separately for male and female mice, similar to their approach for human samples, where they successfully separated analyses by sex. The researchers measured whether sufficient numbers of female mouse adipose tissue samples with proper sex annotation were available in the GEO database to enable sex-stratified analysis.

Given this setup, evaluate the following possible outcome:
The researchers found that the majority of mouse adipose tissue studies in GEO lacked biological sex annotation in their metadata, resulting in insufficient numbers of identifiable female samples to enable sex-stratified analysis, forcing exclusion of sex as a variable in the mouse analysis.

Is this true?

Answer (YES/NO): NO